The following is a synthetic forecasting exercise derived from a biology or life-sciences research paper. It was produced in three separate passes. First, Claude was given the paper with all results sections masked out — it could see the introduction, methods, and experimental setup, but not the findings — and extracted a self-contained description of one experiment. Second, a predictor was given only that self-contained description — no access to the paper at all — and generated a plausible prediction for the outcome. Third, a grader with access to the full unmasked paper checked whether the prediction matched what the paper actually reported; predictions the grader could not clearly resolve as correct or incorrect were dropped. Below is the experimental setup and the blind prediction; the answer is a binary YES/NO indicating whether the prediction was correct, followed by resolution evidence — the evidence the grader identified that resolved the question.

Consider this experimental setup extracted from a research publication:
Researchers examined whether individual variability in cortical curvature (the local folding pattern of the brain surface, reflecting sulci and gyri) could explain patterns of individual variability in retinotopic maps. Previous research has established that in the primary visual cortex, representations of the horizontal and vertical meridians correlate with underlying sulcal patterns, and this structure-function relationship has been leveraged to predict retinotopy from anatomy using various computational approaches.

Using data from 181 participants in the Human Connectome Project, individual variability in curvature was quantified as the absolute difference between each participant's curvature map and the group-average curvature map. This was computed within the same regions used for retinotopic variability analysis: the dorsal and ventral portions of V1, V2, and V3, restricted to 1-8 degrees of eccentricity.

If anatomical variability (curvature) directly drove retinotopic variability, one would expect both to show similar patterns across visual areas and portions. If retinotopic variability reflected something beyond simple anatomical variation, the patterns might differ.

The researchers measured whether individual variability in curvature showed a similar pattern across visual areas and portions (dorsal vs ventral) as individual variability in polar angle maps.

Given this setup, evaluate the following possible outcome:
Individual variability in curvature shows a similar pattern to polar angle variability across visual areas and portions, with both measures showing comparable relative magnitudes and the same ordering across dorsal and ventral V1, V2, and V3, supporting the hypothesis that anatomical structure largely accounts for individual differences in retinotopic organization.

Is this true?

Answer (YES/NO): NO